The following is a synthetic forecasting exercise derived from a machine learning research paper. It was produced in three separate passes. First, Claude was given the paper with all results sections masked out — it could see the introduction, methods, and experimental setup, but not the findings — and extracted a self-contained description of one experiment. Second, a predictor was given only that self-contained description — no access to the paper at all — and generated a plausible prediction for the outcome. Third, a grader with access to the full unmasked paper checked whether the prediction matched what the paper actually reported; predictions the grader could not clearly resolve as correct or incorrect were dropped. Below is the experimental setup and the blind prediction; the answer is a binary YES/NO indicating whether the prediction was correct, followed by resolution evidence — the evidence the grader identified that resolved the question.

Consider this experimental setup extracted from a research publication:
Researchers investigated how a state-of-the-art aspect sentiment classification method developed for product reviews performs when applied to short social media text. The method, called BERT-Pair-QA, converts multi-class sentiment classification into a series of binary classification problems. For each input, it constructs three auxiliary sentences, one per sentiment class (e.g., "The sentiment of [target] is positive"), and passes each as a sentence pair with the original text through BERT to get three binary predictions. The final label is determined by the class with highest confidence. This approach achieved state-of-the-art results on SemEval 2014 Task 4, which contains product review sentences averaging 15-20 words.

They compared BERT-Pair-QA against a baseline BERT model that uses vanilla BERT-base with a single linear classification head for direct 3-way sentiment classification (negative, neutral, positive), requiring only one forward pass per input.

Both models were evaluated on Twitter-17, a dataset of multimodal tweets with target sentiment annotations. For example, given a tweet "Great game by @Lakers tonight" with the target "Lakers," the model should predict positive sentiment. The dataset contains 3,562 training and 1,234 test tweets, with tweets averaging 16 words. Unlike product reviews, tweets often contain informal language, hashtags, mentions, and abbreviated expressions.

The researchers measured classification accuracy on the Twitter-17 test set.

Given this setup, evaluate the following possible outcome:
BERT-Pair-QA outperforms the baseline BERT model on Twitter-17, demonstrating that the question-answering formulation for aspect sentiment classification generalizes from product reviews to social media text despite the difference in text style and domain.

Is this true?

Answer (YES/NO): NO